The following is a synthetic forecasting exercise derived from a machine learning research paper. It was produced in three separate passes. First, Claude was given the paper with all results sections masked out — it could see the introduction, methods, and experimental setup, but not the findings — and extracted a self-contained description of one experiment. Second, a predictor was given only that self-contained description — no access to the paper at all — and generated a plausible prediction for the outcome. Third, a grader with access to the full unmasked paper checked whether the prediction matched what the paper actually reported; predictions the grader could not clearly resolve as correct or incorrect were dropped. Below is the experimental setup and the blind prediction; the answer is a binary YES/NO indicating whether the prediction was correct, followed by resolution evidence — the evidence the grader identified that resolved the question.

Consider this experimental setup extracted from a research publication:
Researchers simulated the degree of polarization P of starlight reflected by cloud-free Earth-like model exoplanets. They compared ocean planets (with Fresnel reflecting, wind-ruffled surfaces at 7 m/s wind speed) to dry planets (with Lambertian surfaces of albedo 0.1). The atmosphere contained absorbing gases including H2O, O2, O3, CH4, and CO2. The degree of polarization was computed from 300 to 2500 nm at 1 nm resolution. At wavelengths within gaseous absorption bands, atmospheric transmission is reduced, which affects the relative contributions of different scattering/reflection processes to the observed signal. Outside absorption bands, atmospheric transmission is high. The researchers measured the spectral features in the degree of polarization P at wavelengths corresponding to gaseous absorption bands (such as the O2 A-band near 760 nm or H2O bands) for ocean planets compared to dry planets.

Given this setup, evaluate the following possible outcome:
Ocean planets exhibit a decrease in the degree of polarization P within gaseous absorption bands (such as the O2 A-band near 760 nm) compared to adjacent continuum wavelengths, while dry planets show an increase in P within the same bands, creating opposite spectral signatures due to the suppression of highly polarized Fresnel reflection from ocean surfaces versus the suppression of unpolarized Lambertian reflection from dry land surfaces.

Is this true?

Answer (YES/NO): YES